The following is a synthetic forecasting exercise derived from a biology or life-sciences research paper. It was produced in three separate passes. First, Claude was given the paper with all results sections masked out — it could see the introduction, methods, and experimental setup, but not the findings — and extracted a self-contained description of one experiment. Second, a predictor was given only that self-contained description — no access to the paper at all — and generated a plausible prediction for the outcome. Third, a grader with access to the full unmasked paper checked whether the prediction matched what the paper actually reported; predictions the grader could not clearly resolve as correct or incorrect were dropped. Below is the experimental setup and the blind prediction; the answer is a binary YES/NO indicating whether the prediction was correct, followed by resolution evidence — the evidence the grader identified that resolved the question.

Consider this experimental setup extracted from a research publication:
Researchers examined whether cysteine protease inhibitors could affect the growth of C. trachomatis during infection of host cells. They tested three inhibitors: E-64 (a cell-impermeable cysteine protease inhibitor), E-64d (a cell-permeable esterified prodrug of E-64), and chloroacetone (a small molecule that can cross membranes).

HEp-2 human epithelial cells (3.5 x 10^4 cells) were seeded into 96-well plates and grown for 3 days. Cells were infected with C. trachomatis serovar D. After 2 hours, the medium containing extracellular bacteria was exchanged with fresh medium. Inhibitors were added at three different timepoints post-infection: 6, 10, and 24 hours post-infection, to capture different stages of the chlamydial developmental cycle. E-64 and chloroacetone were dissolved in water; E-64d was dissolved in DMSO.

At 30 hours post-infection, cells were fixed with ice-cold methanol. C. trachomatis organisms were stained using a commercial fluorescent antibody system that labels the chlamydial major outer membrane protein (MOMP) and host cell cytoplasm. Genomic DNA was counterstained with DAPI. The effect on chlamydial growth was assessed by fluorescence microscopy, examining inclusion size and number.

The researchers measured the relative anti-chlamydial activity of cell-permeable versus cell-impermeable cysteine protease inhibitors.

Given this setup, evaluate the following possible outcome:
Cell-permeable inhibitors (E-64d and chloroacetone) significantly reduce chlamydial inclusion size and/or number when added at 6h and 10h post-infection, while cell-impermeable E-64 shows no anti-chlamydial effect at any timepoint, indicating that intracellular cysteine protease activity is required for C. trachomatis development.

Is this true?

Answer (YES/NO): NO